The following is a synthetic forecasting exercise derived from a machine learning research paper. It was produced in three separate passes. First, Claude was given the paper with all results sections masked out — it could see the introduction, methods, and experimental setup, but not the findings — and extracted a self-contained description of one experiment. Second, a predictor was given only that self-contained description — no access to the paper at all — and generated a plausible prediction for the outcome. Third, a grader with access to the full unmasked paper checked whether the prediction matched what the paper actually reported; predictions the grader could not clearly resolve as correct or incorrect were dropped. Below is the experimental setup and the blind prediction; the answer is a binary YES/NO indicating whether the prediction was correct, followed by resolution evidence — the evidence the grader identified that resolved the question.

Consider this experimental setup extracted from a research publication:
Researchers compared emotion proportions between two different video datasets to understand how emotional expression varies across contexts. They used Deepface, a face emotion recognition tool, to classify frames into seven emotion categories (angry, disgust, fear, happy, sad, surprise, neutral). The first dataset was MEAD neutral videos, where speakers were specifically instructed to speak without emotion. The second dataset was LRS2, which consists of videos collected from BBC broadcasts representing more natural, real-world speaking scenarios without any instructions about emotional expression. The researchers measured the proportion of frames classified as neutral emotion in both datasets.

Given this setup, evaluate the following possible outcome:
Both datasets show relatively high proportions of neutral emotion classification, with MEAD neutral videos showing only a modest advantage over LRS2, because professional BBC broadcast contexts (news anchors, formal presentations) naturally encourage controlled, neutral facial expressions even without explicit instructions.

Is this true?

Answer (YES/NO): NO